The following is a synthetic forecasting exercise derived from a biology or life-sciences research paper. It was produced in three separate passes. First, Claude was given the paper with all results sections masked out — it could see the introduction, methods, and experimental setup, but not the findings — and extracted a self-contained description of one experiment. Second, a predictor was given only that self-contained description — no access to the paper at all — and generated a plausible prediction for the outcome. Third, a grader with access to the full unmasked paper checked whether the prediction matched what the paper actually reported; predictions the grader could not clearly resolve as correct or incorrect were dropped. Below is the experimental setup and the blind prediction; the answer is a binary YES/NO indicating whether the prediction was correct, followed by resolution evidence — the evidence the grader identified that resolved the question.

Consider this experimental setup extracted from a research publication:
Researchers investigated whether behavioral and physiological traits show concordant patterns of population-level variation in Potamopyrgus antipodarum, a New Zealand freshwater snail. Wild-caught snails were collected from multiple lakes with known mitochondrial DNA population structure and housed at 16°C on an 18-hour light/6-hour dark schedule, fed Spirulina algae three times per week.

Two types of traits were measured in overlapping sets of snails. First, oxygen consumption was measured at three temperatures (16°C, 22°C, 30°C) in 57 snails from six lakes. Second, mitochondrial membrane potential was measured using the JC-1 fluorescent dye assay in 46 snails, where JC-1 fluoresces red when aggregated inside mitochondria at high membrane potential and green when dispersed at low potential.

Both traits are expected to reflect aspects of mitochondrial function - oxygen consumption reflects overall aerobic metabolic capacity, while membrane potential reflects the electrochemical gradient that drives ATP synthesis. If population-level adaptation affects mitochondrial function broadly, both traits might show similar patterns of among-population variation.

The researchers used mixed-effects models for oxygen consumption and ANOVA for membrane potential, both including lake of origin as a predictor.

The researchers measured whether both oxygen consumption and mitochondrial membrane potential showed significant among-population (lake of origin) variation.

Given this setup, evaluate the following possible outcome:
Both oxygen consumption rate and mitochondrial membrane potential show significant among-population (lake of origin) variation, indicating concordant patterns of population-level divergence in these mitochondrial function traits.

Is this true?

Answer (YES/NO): NO